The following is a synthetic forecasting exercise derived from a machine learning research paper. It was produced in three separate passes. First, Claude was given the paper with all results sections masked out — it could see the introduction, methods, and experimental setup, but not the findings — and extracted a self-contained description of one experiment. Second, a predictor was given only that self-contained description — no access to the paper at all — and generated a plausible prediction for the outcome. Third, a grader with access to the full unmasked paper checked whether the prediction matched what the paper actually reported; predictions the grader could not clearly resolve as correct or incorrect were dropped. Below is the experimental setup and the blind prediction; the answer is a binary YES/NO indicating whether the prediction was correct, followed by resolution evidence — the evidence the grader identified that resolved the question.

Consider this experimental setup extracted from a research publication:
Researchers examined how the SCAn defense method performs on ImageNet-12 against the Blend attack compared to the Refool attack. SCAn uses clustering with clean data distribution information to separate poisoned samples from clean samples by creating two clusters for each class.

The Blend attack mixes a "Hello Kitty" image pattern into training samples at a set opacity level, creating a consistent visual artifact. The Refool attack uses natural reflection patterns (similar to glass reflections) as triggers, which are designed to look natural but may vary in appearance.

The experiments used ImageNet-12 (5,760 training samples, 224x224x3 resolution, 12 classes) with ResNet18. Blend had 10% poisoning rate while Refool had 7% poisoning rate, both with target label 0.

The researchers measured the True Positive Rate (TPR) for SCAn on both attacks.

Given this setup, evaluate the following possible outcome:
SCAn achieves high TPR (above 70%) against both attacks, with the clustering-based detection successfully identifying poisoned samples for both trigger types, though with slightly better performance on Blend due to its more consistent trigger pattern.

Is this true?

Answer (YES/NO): NO